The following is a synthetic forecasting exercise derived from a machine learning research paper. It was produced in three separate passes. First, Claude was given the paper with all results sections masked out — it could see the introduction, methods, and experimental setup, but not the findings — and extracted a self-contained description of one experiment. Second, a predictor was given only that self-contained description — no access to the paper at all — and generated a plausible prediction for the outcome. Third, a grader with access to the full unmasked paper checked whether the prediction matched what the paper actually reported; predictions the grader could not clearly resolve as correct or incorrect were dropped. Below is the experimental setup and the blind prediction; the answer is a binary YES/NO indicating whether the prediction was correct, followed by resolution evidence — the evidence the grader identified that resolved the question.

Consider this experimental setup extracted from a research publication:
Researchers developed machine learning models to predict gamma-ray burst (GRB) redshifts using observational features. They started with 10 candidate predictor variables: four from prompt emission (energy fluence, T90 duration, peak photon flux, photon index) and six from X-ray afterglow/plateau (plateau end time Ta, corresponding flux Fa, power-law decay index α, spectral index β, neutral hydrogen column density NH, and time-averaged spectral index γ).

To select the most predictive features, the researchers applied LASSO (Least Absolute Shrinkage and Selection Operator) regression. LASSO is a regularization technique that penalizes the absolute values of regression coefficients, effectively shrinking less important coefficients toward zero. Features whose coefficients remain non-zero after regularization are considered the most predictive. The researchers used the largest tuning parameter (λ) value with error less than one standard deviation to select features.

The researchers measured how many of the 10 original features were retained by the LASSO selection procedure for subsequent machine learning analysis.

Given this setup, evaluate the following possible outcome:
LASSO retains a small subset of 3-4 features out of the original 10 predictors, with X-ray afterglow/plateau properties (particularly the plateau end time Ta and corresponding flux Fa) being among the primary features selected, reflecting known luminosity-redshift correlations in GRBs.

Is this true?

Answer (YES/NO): NO